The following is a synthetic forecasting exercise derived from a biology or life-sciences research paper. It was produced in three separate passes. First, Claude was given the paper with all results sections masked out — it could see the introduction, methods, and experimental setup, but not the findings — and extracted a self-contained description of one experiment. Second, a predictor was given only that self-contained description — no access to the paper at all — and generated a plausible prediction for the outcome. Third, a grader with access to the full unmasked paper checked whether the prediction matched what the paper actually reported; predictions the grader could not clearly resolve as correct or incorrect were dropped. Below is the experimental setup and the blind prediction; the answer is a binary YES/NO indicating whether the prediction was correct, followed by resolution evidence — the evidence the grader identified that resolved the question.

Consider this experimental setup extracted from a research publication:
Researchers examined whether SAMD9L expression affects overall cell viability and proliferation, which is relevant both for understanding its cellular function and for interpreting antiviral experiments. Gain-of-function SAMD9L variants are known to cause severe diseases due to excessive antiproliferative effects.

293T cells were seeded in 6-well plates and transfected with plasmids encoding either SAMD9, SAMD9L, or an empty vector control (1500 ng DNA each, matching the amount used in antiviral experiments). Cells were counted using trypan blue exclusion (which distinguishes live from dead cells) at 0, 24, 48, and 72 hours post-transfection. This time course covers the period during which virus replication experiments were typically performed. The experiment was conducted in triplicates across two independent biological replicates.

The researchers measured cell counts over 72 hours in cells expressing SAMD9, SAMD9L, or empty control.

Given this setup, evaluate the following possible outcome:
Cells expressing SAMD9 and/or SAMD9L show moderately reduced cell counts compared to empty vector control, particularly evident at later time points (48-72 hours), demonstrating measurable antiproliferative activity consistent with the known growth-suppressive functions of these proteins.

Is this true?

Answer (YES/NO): NO